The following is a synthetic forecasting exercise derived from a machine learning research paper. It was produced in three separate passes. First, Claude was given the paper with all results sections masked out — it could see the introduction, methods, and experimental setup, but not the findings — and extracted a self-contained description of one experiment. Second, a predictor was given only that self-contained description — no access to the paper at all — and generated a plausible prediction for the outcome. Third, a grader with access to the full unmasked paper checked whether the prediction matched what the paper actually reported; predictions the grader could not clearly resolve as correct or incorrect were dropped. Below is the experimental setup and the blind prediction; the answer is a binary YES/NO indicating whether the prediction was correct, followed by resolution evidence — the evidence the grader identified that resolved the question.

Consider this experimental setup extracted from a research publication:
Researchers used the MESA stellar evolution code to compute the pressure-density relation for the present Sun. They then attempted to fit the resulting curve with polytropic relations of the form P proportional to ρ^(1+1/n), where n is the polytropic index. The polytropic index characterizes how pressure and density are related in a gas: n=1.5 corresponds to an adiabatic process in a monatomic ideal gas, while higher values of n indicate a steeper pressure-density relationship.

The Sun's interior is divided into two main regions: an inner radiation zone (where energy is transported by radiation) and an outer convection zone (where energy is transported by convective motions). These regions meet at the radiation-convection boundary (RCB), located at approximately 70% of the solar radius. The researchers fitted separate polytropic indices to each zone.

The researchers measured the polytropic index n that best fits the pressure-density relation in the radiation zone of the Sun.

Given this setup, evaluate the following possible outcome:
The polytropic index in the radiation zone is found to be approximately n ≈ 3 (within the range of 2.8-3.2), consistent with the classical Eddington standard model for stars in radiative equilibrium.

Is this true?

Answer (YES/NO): NO